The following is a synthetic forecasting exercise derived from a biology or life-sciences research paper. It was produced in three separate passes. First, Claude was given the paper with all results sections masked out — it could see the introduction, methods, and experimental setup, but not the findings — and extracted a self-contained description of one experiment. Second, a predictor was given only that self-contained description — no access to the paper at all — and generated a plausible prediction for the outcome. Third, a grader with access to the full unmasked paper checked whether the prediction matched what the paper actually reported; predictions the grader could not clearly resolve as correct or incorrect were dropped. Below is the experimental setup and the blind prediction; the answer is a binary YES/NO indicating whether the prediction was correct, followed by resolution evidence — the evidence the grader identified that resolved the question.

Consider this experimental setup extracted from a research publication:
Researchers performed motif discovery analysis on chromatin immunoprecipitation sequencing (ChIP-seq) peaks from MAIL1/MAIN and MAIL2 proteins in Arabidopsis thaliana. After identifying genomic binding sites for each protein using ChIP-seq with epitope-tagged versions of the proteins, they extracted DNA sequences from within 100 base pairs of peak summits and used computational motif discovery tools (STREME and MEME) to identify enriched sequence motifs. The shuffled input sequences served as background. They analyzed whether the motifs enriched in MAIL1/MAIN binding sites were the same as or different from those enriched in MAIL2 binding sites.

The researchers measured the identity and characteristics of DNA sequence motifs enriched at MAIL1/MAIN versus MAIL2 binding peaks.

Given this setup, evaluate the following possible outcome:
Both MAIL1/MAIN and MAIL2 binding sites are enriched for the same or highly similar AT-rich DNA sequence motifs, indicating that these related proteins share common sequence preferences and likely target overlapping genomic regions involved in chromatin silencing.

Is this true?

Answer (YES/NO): NO